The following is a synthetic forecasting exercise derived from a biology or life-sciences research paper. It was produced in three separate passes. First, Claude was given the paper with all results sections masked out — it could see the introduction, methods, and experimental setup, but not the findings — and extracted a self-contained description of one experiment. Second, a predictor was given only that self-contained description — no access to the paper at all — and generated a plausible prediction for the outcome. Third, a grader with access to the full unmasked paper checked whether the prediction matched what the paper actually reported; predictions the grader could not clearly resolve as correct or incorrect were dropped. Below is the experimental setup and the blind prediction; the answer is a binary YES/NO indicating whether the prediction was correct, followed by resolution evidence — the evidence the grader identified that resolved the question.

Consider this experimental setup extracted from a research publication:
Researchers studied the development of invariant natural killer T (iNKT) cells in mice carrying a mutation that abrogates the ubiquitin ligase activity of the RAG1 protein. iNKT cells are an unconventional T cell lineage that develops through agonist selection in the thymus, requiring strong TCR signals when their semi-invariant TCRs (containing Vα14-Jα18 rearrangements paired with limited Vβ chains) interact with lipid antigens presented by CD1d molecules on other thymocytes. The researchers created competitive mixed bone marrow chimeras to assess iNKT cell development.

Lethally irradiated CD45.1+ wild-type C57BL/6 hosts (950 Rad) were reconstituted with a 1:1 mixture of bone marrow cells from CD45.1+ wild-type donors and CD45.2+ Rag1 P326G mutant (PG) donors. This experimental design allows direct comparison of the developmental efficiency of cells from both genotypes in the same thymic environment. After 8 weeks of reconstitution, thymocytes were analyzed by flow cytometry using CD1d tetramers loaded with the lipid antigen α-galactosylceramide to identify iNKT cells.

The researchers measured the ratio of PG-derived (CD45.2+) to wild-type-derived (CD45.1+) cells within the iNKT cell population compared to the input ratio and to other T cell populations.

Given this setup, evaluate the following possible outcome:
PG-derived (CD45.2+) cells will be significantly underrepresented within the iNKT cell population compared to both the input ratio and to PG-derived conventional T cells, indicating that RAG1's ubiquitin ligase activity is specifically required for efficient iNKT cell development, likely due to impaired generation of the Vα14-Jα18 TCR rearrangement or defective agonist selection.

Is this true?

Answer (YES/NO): YES